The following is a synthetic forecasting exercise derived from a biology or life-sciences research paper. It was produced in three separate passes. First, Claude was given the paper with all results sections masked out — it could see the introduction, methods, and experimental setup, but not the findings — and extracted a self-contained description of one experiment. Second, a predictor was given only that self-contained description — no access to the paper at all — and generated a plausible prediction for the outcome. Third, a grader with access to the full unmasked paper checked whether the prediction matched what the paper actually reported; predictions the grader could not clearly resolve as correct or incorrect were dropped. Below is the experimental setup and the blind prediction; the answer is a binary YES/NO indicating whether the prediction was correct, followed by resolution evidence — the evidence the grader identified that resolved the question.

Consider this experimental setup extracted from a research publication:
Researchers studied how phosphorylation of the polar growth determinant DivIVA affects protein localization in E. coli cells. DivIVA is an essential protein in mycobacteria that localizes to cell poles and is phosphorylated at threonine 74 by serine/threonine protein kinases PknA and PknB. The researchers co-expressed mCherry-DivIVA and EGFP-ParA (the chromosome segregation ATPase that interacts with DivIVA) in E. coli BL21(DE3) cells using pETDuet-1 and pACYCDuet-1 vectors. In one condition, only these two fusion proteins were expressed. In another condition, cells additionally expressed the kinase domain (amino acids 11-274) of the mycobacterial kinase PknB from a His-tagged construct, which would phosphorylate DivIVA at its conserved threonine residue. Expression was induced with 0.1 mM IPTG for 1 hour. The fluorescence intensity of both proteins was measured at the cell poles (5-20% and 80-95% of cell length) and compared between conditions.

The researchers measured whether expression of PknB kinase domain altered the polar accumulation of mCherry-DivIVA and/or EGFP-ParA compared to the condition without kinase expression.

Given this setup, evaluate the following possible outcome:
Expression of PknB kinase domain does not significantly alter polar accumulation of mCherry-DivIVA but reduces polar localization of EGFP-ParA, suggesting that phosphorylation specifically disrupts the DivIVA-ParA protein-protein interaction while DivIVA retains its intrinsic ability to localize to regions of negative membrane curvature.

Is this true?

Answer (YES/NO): YES